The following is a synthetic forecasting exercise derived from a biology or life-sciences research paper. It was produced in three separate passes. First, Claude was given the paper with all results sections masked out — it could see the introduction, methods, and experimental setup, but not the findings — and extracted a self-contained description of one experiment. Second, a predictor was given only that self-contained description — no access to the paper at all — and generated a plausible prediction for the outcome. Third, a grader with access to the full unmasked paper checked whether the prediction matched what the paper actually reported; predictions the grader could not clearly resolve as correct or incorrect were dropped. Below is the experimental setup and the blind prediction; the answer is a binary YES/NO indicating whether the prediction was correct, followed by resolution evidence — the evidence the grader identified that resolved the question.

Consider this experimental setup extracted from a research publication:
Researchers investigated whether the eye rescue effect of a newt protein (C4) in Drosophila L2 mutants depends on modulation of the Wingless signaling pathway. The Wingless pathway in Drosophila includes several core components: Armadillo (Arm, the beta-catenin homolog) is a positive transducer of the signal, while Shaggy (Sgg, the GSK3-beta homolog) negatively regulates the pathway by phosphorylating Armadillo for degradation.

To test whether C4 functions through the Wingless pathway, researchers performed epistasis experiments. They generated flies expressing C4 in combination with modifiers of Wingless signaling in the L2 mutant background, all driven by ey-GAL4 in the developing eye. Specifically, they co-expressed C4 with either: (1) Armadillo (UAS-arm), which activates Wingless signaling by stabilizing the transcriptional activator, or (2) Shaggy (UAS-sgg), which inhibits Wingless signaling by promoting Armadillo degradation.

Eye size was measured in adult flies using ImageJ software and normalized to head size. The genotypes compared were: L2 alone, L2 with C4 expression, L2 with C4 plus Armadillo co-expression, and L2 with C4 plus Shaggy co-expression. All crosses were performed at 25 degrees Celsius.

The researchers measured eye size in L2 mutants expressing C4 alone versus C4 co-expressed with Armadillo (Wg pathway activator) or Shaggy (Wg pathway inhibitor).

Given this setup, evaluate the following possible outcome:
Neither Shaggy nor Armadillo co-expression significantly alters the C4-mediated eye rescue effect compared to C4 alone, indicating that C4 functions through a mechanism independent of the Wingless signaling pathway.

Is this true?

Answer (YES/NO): NO